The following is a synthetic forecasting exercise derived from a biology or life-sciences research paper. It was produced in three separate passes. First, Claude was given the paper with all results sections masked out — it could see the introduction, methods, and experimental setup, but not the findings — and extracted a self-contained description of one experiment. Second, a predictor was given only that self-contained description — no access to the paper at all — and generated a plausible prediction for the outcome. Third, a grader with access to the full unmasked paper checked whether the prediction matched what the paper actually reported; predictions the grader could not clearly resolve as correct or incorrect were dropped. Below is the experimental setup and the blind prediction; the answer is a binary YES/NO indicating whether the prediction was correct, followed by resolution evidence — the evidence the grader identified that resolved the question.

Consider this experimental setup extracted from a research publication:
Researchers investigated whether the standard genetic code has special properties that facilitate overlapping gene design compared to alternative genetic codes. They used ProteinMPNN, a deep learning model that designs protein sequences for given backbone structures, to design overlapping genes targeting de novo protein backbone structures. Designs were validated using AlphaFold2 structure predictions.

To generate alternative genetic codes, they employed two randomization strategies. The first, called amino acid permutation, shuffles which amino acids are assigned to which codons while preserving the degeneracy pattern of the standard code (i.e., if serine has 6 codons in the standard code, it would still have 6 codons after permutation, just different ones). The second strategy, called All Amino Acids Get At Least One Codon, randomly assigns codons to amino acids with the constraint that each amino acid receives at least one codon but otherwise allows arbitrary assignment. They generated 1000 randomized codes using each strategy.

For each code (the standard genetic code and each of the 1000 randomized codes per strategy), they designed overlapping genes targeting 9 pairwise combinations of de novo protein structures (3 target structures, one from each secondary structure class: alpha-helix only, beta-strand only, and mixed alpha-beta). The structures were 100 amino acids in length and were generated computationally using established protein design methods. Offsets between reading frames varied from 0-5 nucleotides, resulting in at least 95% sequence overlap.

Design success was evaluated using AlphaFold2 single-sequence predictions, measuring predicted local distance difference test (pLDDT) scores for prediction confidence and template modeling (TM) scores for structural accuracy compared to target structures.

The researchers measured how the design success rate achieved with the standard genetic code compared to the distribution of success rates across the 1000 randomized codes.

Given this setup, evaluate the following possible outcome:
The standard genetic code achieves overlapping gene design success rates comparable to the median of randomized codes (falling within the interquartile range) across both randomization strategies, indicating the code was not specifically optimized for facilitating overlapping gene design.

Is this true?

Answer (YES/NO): NO